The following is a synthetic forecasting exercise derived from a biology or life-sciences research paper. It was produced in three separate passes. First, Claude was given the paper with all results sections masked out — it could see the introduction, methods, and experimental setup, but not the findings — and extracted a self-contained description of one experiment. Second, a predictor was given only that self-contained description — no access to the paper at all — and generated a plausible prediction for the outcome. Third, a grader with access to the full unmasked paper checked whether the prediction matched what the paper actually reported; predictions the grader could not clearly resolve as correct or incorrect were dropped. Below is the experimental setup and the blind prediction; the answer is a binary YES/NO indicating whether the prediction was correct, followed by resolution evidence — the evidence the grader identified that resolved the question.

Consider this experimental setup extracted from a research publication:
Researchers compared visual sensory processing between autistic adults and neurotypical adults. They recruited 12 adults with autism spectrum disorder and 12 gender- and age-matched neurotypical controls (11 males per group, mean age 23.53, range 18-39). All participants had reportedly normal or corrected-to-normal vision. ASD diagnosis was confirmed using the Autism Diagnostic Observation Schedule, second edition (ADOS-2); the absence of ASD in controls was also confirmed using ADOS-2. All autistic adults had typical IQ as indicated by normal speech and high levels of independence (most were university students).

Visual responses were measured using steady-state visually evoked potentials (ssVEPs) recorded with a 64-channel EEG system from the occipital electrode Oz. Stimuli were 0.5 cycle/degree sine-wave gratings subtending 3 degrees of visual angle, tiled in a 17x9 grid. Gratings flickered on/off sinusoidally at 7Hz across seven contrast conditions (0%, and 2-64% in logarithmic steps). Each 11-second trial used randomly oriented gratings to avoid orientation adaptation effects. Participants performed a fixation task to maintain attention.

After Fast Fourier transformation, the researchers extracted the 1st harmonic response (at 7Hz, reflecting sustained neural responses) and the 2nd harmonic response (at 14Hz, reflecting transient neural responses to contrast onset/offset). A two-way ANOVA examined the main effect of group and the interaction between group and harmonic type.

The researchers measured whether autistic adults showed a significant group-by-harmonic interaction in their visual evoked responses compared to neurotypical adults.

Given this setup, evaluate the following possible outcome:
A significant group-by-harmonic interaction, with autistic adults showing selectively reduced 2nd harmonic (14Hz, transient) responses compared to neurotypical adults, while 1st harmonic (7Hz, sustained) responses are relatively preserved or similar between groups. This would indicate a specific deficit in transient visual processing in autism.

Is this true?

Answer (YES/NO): YES